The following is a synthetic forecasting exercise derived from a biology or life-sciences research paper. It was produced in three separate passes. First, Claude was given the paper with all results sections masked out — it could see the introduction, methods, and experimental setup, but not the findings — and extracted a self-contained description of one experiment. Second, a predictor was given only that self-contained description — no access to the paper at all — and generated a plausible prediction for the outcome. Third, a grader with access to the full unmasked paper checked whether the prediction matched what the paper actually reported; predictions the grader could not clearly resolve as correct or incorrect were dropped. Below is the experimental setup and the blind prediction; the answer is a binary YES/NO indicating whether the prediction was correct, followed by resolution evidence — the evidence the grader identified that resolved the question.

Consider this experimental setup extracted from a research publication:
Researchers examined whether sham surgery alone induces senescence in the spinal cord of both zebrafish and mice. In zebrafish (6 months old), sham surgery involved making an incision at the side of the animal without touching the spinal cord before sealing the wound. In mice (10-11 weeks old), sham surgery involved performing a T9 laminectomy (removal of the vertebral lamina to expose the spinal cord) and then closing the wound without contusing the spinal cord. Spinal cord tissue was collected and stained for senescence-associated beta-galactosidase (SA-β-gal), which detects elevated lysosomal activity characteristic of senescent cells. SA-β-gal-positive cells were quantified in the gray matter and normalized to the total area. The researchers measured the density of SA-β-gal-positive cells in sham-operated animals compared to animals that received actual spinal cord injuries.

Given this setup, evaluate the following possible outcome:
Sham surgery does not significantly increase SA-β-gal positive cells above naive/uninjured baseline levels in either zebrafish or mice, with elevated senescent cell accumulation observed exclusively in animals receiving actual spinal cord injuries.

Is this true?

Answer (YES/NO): YES